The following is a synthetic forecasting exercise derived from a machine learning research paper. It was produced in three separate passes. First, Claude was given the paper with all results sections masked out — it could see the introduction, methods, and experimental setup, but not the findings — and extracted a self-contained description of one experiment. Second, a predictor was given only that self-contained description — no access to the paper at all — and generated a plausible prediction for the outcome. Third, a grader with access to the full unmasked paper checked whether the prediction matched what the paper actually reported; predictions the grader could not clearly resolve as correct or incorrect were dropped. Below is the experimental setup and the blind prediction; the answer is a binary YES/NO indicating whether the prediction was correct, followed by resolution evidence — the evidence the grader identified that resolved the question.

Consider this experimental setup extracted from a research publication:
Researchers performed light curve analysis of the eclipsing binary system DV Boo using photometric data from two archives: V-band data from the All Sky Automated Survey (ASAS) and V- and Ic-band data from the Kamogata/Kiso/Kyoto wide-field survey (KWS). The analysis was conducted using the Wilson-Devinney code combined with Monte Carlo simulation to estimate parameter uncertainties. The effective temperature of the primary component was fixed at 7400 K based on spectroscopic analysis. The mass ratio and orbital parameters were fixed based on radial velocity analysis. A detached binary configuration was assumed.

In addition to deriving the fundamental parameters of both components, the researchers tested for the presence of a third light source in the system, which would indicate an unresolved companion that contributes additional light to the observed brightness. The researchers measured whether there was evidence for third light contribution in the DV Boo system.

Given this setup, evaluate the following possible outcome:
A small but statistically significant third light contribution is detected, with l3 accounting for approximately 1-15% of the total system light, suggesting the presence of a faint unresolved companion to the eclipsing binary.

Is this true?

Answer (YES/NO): NO